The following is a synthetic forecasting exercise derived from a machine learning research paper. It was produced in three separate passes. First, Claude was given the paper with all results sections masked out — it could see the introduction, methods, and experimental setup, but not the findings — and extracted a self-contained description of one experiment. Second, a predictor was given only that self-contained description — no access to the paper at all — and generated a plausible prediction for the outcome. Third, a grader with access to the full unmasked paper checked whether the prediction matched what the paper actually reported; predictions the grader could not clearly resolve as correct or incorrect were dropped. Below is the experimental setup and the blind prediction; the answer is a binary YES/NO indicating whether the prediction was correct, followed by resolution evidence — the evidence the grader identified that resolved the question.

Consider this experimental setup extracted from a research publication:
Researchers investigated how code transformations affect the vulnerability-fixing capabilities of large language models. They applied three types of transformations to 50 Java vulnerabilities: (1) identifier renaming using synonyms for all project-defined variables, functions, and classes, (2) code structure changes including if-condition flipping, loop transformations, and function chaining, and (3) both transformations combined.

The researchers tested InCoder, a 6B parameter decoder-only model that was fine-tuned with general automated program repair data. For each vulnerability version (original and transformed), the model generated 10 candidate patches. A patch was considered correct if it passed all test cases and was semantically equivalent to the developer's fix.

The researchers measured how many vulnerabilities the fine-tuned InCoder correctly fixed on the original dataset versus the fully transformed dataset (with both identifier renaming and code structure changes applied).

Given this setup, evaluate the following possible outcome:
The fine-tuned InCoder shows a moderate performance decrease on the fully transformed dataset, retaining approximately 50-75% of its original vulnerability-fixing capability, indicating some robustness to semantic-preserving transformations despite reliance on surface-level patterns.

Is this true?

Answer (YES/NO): YES